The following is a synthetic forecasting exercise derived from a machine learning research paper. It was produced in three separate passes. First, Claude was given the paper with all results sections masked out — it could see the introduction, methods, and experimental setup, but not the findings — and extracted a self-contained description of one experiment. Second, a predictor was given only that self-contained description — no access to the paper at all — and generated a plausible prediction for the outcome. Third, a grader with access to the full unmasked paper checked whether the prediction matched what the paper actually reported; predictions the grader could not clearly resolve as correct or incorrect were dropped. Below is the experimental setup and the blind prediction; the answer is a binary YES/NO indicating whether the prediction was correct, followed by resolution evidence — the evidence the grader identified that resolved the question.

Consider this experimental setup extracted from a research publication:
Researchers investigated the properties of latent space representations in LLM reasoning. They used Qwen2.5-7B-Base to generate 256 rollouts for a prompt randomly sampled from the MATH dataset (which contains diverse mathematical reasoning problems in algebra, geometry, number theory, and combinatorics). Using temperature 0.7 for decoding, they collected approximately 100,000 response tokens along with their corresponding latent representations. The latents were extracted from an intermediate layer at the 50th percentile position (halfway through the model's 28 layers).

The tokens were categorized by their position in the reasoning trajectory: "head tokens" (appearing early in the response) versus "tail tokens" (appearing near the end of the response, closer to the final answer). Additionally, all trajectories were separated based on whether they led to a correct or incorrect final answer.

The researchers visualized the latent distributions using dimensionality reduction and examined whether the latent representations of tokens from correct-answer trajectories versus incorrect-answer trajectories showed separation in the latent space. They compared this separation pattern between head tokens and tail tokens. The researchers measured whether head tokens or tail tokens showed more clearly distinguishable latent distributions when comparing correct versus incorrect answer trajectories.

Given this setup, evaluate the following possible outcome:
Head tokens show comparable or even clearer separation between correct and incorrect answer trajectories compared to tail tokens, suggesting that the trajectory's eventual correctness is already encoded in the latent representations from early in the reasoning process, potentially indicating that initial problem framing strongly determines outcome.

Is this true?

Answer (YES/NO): NO